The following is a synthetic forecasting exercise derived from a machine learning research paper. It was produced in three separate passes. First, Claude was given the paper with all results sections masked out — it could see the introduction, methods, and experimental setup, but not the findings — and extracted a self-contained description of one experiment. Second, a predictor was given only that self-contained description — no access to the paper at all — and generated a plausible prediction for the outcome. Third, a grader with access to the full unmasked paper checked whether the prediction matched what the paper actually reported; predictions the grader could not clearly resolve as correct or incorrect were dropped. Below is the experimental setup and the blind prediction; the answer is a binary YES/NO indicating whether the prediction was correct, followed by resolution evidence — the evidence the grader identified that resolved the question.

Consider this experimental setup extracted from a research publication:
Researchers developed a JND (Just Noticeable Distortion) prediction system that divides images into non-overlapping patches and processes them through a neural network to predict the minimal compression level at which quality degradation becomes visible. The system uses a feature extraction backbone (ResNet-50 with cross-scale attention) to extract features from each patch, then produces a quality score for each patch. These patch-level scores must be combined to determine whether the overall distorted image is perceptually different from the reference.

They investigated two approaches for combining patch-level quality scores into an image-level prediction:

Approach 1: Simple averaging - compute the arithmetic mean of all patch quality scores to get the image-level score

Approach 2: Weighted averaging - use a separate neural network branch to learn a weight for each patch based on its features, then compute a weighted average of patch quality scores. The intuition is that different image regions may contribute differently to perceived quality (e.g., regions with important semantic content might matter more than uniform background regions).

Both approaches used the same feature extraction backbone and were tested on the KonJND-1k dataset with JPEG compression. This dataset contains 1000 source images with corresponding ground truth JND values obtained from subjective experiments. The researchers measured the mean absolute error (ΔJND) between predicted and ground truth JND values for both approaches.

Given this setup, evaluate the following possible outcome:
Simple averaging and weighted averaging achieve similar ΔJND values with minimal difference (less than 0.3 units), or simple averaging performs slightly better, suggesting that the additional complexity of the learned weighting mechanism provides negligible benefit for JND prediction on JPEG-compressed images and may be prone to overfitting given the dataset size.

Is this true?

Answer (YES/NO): NO